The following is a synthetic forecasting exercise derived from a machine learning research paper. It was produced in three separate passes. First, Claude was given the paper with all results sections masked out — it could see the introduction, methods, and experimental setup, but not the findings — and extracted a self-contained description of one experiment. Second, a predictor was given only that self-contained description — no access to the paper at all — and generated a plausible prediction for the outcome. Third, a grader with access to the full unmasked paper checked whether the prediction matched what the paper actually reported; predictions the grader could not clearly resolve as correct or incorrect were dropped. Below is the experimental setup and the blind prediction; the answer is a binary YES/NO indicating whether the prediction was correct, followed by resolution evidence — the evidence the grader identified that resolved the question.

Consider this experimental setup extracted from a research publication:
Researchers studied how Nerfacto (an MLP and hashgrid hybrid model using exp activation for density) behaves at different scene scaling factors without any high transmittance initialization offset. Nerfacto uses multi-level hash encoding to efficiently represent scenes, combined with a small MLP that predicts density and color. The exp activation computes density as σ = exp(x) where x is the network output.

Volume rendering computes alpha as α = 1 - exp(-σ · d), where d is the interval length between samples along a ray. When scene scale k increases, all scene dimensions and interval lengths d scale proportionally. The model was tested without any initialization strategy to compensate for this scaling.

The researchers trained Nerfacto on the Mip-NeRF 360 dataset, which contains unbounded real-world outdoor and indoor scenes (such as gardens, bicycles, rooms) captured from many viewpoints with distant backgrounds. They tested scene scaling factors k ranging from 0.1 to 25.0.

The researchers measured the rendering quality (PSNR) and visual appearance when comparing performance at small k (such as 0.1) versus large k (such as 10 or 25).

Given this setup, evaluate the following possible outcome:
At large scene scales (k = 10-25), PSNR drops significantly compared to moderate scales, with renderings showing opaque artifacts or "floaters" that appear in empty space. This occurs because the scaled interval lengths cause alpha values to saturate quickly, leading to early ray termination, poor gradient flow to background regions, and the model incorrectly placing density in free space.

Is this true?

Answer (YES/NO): YES